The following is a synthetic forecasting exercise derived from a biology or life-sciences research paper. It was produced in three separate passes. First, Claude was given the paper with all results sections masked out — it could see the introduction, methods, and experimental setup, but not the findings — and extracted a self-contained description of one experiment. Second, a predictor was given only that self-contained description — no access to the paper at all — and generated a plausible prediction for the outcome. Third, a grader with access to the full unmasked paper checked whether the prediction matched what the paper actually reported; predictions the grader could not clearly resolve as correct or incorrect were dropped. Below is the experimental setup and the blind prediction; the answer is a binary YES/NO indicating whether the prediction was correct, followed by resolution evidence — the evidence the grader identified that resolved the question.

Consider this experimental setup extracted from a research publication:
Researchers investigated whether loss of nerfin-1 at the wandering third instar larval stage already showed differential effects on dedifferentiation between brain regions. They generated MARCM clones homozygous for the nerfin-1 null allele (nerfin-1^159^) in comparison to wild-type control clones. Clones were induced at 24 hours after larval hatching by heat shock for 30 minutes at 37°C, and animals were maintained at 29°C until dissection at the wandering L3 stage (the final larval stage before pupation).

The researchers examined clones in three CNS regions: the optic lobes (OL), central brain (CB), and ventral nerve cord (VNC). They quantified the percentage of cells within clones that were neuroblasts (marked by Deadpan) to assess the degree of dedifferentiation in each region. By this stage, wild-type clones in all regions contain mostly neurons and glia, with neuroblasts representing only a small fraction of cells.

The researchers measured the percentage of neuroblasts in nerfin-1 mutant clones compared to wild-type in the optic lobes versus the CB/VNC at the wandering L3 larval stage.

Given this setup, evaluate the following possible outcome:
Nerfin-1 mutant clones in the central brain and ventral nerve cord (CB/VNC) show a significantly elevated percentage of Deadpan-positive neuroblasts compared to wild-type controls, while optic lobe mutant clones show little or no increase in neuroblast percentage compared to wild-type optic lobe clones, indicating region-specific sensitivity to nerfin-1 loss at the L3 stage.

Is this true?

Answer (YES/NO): NO